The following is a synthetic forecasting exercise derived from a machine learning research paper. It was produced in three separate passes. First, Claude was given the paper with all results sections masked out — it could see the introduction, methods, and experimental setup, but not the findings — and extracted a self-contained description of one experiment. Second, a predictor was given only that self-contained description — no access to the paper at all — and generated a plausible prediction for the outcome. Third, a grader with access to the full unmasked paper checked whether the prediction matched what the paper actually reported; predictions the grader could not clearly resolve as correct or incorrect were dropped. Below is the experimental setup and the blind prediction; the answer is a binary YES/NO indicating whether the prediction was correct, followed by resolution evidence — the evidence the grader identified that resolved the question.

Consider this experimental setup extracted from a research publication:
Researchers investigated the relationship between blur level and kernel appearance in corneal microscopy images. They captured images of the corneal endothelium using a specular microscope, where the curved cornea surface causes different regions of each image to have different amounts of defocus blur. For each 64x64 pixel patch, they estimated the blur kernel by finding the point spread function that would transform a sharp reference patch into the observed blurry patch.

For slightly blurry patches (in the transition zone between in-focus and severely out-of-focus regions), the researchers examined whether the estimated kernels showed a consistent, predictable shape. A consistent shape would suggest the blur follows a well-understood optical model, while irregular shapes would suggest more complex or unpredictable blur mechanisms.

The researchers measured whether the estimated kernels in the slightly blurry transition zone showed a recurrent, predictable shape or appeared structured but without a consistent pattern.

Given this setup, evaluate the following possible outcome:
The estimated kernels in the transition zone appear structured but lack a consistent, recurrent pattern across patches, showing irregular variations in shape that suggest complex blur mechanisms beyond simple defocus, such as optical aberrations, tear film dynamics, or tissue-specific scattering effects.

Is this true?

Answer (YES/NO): YES